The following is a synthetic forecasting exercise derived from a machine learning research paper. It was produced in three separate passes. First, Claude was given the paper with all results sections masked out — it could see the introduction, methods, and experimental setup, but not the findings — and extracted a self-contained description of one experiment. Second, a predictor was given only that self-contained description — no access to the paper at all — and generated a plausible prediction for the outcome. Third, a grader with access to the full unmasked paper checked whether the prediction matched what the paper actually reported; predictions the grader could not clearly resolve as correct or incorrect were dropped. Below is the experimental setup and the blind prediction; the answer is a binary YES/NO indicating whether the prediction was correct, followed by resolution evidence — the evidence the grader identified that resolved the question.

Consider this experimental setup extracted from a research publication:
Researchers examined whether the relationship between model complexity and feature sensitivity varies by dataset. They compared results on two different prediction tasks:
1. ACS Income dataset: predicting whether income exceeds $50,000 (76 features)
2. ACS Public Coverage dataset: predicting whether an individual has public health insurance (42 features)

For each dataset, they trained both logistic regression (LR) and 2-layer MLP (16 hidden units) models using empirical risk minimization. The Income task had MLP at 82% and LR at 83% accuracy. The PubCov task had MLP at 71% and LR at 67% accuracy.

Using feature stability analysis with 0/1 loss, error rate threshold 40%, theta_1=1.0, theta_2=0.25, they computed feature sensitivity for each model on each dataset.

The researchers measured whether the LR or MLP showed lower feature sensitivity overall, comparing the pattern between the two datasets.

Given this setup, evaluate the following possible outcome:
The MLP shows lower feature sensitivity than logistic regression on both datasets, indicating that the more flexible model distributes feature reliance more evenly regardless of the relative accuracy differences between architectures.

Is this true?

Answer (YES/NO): NO